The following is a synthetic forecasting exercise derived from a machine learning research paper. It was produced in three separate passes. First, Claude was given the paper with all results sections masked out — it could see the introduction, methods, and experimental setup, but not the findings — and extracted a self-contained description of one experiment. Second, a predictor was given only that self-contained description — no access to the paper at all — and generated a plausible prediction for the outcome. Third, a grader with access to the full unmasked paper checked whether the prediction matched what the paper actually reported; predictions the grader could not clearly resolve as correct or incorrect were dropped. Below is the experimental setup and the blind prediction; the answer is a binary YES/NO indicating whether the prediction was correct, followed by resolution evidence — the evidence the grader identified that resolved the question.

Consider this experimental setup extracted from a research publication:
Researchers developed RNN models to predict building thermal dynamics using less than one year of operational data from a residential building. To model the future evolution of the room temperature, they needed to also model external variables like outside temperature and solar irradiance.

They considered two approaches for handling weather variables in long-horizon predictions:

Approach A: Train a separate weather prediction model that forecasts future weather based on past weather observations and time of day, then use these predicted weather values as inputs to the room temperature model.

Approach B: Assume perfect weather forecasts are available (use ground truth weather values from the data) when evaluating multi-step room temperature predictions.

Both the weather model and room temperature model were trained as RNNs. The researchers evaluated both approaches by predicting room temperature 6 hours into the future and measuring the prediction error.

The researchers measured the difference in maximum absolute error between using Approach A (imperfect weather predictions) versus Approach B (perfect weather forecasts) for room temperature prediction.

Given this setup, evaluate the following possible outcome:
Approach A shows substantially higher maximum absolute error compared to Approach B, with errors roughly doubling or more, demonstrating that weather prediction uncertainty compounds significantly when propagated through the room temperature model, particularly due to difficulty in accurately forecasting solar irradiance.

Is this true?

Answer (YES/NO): NO